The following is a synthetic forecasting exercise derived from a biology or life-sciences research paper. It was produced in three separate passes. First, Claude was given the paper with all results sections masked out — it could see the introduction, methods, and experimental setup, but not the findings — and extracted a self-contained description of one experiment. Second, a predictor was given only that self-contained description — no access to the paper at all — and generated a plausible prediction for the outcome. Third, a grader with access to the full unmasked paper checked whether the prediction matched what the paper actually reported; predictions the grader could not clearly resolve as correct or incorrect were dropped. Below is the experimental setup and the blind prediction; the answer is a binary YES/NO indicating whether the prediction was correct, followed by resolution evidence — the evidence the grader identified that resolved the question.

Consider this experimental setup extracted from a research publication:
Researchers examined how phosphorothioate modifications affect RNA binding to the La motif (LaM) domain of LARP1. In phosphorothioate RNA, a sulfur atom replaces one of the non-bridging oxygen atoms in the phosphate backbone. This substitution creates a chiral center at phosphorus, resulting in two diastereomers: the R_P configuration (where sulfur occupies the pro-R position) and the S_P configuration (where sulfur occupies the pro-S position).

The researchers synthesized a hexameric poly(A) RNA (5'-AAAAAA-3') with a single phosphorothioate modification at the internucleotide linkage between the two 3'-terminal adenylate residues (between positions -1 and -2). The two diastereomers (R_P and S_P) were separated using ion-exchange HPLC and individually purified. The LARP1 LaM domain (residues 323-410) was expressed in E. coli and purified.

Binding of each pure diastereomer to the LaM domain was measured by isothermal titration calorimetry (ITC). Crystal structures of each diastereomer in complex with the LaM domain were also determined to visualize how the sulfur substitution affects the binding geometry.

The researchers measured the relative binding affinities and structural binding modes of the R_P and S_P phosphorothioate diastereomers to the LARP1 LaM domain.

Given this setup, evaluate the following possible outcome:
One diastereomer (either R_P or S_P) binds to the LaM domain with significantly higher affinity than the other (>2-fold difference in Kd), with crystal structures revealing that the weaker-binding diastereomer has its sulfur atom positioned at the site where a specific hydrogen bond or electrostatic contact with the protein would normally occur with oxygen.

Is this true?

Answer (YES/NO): YES